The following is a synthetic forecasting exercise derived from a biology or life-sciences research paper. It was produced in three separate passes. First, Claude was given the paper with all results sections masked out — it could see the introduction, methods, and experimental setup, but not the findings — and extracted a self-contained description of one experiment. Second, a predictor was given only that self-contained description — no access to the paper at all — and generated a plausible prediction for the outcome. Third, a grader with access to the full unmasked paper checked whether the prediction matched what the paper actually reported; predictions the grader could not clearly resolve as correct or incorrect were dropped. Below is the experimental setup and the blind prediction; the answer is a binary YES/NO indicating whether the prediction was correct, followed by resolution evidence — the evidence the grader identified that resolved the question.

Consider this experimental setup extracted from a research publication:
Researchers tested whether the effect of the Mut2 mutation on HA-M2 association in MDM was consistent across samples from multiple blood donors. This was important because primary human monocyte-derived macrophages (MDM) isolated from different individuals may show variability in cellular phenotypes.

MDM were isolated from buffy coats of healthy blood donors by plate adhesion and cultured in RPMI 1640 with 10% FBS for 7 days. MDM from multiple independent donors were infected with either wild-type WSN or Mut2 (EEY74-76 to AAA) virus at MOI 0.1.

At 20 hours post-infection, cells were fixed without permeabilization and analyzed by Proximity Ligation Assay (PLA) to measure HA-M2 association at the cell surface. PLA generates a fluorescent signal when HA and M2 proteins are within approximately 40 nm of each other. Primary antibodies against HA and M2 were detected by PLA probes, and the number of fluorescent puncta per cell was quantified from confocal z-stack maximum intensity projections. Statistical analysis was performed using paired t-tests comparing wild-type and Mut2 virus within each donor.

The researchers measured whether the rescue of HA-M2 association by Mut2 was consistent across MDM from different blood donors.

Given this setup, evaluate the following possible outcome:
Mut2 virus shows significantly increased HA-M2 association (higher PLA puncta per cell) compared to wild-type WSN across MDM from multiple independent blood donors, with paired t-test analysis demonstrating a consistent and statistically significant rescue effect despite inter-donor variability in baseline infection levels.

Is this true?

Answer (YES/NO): NO